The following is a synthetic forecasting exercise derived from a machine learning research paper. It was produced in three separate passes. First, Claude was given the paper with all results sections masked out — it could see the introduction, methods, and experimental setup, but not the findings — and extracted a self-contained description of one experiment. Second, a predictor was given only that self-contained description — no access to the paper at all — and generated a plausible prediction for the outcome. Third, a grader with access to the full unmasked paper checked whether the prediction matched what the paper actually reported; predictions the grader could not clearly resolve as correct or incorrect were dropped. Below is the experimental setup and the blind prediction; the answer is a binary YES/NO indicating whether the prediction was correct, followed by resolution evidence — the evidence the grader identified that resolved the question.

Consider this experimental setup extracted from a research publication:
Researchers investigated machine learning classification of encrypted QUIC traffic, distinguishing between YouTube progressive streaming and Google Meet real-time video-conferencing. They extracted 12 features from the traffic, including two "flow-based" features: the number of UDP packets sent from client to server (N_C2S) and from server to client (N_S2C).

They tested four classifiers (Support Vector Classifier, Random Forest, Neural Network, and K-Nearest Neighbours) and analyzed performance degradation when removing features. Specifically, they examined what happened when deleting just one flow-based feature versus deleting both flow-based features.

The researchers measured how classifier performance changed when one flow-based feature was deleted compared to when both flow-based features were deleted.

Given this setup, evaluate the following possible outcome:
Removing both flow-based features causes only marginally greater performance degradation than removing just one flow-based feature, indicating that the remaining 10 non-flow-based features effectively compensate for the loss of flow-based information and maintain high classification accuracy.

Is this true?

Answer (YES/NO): NO